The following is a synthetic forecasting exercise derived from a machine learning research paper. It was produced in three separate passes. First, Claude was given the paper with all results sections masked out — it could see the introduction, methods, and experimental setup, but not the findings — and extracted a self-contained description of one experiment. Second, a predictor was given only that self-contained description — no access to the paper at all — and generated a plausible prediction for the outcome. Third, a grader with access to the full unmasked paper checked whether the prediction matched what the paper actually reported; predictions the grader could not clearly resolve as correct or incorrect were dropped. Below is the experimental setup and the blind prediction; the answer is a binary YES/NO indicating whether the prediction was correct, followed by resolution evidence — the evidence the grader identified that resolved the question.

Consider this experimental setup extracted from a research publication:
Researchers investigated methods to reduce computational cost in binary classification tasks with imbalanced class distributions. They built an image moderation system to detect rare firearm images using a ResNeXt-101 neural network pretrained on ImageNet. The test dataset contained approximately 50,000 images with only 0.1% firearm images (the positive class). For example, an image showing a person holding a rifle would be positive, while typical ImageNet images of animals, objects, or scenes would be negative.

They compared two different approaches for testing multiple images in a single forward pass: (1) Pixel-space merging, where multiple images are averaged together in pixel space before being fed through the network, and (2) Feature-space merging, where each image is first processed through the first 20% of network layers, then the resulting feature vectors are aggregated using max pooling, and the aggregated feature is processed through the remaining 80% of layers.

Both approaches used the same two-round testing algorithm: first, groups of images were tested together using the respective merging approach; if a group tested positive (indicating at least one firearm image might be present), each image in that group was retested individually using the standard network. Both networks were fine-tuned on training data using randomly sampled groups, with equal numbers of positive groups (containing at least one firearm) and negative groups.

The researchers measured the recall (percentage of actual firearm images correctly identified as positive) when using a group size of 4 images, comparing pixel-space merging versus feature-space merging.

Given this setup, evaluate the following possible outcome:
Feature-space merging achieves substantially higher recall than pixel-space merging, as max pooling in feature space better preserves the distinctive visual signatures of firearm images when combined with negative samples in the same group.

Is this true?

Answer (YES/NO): YES